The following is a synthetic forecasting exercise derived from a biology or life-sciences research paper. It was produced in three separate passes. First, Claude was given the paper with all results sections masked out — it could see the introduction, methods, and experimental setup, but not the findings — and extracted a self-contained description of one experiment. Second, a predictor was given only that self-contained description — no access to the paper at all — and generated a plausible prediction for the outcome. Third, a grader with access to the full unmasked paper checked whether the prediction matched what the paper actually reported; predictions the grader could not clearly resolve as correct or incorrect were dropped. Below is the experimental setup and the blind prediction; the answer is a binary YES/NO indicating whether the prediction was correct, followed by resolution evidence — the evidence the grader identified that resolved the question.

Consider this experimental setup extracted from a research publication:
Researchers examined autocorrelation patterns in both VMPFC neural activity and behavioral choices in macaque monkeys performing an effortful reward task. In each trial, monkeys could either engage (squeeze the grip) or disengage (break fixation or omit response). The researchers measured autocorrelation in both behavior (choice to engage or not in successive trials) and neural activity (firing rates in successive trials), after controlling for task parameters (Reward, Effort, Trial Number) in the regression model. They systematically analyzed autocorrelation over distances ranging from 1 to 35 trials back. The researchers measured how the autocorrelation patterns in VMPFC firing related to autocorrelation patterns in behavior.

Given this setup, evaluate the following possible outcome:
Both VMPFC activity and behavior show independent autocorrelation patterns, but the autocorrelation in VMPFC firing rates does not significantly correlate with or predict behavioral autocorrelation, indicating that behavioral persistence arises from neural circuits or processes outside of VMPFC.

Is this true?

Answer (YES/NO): NO